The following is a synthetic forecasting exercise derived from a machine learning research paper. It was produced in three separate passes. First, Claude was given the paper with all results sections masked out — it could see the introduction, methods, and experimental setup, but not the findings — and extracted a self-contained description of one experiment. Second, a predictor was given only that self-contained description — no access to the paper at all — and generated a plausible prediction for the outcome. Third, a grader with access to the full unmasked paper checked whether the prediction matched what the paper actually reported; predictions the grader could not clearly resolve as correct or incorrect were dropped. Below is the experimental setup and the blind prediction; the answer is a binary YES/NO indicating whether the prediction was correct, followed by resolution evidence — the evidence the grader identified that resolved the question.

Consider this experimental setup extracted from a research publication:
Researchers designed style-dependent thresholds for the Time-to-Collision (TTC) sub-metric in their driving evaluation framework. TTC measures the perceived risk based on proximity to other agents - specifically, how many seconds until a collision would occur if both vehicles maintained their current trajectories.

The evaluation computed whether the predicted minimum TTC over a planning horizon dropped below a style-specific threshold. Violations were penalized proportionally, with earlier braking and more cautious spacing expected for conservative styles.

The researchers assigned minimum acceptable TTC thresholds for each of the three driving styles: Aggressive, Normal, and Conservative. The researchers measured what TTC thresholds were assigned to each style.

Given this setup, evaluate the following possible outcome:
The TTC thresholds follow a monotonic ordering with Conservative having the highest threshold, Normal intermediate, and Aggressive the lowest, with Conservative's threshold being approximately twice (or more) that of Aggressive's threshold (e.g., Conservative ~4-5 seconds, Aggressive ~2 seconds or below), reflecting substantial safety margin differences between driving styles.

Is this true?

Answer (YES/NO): NO